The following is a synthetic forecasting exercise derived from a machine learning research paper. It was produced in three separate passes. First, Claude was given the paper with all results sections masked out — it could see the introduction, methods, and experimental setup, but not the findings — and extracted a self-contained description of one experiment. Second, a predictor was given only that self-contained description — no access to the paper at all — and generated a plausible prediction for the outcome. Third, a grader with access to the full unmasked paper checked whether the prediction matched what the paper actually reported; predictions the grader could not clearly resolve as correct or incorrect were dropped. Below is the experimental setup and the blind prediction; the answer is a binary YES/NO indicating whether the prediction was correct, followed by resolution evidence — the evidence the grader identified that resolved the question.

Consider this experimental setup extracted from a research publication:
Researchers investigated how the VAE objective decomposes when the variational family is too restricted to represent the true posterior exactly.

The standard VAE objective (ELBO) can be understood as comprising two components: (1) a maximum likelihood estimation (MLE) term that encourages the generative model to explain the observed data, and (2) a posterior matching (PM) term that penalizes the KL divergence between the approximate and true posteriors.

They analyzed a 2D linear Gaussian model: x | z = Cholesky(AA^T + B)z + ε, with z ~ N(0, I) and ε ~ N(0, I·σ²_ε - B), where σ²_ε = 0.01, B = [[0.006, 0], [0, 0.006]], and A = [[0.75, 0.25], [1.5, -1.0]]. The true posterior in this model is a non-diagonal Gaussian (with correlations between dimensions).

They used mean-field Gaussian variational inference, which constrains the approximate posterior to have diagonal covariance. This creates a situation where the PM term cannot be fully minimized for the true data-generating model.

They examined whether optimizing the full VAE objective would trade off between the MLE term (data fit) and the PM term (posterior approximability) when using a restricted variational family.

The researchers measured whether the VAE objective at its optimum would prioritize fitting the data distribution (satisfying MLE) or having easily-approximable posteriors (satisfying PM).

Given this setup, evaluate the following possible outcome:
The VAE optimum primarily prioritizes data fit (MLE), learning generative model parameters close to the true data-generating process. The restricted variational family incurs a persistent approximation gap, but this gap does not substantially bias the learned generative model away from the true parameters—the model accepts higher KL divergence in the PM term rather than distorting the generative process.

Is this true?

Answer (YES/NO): NO